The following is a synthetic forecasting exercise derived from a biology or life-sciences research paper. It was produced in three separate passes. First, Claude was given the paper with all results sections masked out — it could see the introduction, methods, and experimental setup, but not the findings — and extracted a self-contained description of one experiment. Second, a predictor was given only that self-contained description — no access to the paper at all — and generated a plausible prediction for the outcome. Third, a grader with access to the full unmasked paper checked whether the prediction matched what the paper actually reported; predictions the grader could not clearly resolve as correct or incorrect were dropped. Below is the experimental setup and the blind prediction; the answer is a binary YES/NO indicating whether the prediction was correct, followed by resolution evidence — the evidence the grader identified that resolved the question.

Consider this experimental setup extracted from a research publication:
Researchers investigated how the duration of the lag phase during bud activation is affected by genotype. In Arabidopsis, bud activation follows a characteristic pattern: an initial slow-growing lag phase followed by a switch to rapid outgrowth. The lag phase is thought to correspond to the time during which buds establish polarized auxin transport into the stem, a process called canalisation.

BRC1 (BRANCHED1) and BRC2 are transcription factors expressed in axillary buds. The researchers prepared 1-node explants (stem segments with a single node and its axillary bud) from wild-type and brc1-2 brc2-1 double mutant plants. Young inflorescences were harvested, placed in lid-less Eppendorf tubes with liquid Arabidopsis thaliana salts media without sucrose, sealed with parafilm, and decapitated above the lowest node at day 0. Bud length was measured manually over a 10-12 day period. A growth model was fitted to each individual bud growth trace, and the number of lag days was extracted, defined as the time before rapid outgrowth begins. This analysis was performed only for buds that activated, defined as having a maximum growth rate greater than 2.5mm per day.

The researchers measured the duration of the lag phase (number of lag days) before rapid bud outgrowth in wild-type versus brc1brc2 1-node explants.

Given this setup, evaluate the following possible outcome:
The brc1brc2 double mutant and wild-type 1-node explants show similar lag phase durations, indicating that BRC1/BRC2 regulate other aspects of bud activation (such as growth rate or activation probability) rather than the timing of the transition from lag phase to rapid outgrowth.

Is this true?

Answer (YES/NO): NO